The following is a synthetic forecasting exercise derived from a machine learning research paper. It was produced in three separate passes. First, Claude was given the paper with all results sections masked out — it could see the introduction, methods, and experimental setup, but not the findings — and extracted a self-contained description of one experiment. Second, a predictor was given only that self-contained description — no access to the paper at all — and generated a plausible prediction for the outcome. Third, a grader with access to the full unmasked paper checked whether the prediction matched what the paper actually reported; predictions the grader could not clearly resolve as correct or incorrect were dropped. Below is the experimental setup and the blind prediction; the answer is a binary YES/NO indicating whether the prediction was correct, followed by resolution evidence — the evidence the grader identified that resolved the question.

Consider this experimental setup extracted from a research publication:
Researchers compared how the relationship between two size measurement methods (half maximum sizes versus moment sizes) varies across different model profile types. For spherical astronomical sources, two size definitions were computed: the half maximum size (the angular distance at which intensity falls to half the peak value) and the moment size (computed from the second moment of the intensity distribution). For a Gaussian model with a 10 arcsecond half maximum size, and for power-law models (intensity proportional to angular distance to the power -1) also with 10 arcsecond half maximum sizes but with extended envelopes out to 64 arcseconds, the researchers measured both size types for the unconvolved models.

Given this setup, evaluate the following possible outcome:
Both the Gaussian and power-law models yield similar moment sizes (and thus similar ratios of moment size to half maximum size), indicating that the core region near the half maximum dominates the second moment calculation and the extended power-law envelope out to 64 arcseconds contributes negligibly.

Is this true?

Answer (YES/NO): NO